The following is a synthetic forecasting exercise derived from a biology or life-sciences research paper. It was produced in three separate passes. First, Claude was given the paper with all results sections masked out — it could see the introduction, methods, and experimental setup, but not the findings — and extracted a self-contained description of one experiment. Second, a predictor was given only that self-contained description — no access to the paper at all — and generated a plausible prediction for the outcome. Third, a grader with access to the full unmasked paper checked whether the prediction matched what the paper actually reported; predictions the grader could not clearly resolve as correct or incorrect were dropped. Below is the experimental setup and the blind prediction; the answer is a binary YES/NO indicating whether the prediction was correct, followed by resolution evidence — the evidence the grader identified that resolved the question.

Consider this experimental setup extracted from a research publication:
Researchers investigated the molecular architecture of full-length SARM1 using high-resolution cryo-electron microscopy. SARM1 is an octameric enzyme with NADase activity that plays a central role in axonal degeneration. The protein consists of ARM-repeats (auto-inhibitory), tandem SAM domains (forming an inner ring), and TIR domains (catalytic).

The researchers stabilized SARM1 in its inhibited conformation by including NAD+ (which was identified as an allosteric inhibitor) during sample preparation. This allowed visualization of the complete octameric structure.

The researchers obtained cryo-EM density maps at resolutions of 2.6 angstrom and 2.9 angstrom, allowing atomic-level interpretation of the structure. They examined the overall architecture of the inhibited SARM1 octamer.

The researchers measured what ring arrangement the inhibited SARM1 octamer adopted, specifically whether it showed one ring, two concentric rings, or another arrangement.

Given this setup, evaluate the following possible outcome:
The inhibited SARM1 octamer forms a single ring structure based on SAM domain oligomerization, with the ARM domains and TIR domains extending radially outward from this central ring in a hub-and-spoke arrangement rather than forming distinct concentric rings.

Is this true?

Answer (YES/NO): NO